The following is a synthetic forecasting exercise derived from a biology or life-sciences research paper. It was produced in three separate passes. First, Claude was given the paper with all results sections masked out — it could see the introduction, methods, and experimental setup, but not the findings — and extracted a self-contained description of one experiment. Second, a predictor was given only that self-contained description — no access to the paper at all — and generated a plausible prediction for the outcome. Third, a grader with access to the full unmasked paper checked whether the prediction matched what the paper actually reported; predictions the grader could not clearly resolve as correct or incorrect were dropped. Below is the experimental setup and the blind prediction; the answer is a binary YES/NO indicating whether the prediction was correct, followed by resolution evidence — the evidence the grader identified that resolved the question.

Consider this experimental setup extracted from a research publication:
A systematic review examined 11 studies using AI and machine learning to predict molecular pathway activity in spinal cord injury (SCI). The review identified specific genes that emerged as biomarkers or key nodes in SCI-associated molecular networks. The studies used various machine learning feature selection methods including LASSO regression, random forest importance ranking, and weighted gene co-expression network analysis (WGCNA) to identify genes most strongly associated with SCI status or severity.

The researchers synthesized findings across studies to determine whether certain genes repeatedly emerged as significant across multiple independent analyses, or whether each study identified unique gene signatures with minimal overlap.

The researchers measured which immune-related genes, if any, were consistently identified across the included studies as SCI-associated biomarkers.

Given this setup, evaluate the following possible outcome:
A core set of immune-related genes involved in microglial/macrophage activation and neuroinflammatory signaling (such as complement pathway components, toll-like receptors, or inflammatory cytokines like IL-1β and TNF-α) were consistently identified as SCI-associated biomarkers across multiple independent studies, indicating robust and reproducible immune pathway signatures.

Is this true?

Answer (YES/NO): NO